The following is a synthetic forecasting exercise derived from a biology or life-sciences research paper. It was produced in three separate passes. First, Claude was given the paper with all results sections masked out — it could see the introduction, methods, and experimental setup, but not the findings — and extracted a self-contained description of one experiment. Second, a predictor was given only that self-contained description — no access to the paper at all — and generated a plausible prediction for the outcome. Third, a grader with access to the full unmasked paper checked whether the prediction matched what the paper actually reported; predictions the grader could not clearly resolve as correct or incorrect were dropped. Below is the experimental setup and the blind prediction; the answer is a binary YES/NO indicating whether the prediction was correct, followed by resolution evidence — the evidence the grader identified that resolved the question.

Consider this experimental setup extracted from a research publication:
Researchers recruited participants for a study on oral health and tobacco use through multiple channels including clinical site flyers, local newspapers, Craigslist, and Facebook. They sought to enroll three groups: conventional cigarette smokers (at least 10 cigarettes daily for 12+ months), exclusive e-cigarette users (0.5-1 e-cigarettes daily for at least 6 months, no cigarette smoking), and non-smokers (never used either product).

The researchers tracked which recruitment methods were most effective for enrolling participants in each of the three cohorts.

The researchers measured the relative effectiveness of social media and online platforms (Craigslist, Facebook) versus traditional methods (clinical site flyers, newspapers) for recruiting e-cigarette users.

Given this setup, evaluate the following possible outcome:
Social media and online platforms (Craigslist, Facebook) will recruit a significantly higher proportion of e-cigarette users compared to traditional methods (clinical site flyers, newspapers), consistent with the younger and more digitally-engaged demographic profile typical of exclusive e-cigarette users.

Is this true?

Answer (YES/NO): YES